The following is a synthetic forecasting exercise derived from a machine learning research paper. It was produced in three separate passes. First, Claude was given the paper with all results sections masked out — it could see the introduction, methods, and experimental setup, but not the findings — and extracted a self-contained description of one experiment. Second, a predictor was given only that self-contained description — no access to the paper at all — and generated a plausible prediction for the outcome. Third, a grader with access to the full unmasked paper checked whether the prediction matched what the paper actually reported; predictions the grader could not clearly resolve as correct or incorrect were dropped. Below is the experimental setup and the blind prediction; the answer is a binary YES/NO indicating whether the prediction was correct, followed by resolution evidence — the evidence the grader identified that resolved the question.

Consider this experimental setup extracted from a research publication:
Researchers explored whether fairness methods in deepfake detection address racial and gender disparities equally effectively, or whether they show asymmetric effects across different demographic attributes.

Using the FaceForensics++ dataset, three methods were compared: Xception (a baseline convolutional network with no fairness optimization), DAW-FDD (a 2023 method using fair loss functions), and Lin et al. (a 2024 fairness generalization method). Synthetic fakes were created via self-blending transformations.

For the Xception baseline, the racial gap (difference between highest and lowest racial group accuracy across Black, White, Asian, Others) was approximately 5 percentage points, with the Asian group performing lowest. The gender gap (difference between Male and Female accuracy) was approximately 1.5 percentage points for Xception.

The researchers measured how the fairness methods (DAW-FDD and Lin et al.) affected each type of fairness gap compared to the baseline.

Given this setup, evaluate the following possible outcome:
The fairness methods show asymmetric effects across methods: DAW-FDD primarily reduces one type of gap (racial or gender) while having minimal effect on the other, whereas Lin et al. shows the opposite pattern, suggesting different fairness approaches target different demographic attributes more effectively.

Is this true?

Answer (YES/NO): NO